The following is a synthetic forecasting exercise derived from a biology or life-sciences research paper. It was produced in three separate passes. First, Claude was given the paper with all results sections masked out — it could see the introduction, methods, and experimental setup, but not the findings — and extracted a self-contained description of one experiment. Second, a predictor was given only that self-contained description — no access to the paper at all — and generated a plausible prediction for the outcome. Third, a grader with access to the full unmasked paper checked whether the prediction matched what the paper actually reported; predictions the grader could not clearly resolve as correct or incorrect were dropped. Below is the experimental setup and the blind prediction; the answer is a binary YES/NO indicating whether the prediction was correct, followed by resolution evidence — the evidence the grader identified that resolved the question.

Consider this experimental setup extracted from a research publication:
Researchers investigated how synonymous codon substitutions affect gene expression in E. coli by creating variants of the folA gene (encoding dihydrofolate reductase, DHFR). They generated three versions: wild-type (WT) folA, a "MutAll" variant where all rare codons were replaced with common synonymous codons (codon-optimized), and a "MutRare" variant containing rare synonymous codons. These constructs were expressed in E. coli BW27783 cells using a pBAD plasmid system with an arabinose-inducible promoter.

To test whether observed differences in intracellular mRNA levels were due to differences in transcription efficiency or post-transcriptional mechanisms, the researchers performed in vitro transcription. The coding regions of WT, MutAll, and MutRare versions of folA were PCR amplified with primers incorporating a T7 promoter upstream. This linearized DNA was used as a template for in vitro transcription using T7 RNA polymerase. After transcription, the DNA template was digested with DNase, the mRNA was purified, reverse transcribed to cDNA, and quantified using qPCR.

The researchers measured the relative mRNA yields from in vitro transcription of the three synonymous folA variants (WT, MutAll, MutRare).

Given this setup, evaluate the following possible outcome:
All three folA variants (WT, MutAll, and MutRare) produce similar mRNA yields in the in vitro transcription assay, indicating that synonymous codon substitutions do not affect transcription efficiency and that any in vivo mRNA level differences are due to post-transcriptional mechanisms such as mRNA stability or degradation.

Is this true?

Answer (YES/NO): YES